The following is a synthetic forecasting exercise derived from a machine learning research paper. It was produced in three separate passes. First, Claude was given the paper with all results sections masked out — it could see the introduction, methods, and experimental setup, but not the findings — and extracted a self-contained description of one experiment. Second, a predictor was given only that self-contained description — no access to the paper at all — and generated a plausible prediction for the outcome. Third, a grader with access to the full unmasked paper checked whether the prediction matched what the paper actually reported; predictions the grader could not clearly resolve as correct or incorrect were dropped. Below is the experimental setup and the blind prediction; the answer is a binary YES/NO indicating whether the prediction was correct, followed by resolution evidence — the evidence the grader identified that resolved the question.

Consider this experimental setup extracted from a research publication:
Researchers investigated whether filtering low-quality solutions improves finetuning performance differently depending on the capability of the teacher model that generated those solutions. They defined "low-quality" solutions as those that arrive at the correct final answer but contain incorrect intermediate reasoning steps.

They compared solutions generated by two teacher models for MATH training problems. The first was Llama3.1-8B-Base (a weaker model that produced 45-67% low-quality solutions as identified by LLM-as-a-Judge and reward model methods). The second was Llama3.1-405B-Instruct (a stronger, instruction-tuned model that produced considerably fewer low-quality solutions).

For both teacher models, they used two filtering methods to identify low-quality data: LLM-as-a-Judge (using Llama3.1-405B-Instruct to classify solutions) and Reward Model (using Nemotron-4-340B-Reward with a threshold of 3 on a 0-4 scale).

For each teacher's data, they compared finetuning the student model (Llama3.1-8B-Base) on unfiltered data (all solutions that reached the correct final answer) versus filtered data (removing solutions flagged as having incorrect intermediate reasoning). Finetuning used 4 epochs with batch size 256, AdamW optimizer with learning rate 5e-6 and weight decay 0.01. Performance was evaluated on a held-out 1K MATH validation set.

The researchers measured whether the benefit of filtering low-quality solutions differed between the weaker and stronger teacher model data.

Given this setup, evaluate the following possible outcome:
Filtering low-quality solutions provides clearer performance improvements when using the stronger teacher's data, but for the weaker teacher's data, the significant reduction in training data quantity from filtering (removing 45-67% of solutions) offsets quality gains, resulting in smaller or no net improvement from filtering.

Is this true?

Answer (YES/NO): NO